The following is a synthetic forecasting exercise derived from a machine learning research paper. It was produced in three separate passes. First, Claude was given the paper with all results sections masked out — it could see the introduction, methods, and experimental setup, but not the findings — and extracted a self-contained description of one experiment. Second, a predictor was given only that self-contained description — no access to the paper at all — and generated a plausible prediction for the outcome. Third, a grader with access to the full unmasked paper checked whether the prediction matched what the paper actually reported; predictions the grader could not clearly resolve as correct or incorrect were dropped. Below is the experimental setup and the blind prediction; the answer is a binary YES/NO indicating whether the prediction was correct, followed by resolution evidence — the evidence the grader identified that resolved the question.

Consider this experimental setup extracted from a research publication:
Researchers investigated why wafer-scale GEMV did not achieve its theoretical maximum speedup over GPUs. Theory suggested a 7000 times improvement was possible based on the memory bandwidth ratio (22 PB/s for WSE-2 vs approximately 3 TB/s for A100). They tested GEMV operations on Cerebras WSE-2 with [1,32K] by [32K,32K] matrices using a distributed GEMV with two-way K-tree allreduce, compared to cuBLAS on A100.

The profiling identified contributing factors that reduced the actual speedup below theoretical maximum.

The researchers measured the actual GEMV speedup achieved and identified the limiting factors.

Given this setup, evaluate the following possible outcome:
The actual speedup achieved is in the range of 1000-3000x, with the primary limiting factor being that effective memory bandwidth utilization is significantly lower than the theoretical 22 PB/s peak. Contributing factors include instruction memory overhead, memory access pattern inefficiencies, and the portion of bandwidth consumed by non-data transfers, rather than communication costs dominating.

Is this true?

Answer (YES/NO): NO